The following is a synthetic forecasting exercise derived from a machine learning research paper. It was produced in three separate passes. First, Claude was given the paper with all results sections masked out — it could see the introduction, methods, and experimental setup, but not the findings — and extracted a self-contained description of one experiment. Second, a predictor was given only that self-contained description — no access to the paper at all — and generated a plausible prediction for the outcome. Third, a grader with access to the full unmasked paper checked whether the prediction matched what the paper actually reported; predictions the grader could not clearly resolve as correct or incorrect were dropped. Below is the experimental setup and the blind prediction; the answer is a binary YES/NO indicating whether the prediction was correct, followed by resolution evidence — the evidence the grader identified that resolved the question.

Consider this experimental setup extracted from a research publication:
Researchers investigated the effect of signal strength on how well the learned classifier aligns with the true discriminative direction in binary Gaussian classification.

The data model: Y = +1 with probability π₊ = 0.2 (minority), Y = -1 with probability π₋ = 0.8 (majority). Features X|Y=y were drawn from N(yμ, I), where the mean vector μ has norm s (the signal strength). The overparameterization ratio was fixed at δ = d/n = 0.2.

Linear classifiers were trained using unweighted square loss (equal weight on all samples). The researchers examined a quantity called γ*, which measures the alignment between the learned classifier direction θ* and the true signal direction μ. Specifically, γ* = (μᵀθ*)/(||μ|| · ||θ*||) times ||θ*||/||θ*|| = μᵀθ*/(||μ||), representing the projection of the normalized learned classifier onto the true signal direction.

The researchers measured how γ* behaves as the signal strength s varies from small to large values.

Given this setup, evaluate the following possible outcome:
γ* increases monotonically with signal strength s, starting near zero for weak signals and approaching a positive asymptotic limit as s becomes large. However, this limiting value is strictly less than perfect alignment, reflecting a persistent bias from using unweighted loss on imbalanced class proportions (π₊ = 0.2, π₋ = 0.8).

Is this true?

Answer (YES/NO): NO